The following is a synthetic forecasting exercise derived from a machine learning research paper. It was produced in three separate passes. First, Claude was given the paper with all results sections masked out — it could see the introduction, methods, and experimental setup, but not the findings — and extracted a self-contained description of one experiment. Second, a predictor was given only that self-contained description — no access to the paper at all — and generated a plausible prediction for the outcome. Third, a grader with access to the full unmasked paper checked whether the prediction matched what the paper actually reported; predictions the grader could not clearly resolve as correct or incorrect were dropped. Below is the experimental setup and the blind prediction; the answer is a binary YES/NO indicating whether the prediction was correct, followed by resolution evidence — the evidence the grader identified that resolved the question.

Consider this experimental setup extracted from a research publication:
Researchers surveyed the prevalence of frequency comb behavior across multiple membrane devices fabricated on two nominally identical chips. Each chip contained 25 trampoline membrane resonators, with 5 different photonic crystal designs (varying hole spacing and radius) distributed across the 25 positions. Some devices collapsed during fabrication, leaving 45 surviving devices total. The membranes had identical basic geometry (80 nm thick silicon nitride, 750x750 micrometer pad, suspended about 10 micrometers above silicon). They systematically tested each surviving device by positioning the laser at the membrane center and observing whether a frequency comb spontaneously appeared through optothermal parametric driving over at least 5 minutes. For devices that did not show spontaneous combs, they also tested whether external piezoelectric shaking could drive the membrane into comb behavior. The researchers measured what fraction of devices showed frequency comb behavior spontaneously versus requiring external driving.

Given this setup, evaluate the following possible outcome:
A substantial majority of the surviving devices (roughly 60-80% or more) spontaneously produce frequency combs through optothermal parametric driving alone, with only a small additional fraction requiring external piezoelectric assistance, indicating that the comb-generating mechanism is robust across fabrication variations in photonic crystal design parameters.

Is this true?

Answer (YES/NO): NO